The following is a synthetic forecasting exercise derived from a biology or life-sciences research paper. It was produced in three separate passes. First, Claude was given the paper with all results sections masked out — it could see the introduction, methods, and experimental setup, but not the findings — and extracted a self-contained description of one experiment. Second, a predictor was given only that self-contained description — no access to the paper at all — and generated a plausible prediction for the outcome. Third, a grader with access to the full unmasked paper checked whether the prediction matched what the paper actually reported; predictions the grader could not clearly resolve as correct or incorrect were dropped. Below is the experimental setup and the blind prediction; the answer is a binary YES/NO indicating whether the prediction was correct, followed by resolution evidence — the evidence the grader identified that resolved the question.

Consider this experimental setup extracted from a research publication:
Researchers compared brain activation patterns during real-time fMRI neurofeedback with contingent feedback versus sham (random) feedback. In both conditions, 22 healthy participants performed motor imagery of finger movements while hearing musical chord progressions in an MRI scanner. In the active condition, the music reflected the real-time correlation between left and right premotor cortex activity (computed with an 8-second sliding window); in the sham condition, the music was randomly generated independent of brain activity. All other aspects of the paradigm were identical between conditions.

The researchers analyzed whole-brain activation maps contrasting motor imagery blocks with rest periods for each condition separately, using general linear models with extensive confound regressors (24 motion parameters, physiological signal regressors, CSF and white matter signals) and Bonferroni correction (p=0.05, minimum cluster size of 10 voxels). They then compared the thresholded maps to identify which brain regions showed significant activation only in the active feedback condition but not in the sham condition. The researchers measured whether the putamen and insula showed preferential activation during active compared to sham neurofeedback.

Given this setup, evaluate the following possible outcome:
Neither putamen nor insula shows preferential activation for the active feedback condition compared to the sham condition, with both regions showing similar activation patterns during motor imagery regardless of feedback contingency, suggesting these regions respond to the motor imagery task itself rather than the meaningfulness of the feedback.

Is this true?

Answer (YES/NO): NO